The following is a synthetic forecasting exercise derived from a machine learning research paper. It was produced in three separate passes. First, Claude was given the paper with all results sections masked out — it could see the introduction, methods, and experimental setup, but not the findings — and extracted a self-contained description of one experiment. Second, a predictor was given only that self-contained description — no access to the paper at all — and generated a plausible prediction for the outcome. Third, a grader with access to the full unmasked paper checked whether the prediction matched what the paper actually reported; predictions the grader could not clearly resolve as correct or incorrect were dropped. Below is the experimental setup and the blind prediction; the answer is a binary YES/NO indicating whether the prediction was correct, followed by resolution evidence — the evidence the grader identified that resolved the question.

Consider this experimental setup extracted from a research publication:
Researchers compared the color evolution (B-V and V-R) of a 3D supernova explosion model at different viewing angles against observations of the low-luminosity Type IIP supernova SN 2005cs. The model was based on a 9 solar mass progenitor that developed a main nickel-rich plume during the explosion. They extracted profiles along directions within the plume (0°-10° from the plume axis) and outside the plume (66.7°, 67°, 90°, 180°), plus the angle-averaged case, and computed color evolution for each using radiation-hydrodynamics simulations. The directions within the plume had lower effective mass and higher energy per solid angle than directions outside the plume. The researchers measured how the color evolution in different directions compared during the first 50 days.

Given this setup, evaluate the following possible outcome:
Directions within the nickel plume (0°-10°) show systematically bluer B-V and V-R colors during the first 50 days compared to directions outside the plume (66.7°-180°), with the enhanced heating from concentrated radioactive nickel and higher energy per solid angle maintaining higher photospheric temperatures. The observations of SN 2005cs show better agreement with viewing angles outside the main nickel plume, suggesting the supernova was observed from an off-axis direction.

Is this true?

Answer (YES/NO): NO